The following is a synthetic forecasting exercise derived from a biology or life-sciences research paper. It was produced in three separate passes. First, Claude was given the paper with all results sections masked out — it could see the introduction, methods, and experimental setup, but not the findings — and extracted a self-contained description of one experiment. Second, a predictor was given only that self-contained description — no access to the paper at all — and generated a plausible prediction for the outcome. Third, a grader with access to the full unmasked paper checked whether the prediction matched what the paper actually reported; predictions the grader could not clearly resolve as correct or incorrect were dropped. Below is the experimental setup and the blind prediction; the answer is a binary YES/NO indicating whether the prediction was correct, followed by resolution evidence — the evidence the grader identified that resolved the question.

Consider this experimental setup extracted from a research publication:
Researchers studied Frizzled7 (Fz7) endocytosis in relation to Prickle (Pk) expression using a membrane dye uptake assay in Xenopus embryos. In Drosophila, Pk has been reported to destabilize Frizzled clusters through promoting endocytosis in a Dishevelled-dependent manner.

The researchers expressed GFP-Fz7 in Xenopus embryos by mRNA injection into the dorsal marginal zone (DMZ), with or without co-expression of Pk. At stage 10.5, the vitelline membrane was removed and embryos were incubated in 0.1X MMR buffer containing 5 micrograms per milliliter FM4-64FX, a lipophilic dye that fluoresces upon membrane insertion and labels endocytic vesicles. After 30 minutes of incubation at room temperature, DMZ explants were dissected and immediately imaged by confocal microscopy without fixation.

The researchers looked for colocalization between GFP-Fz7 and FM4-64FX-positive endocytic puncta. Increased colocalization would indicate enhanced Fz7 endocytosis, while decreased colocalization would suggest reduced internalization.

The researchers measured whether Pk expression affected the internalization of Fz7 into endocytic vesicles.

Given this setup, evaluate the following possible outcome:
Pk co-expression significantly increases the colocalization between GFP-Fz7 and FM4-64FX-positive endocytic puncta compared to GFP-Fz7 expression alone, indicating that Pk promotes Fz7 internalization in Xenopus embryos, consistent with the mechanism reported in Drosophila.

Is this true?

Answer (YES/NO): NO